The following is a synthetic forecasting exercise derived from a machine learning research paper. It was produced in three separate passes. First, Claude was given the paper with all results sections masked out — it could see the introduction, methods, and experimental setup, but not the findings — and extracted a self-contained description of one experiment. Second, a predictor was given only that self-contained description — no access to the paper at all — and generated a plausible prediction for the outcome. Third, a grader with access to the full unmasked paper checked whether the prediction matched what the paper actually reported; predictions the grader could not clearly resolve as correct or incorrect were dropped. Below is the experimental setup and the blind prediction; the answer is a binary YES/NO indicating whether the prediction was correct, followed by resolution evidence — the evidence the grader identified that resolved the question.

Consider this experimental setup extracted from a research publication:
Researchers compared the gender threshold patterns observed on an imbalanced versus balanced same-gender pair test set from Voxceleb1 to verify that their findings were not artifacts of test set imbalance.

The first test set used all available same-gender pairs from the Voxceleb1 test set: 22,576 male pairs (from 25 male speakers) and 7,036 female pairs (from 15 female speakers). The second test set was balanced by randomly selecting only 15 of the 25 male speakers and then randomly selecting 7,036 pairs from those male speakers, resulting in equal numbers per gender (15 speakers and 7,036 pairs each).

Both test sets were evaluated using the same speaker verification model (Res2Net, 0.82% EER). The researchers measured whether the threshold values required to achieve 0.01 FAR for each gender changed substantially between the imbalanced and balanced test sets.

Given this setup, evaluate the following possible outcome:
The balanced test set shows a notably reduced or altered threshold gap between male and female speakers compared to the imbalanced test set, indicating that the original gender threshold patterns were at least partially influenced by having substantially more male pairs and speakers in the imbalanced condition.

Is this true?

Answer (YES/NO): NO